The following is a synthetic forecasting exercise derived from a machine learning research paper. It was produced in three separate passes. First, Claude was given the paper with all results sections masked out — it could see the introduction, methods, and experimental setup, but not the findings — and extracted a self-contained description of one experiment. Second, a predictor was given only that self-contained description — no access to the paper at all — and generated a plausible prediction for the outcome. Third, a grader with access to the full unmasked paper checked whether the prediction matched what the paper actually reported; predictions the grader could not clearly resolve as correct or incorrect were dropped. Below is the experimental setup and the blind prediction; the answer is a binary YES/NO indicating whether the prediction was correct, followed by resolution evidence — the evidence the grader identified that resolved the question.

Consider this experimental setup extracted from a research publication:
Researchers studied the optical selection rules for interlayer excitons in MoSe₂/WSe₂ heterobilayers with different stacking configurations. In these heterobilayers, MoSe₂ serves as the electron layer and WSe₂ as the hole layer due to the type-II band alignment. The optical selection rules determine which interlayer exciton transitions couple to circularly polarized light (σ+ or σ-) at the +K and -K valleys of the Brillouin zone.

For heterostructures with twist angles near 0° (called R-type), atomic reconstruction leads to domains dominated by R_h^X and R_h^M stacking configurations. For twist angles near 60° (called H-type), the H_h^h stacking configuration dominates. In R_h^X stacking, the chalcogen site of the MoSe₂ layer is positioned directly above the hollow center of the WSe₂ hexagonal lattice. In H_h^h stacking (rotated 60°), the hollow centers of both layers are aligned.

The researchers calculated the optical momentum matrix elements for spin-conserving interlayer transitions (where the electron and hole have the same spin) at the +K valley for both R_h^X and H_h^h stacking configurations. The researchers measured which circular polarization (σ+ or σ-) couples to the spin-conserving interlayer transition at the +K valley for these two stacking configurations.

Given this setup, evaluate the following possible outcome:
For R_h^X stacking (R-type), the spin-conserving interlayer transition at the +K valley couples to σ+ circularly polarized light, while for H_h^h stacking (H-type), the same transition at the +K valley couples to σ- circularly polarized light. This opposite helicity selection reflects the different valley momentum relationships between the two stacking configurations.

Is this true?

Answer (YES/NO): NO